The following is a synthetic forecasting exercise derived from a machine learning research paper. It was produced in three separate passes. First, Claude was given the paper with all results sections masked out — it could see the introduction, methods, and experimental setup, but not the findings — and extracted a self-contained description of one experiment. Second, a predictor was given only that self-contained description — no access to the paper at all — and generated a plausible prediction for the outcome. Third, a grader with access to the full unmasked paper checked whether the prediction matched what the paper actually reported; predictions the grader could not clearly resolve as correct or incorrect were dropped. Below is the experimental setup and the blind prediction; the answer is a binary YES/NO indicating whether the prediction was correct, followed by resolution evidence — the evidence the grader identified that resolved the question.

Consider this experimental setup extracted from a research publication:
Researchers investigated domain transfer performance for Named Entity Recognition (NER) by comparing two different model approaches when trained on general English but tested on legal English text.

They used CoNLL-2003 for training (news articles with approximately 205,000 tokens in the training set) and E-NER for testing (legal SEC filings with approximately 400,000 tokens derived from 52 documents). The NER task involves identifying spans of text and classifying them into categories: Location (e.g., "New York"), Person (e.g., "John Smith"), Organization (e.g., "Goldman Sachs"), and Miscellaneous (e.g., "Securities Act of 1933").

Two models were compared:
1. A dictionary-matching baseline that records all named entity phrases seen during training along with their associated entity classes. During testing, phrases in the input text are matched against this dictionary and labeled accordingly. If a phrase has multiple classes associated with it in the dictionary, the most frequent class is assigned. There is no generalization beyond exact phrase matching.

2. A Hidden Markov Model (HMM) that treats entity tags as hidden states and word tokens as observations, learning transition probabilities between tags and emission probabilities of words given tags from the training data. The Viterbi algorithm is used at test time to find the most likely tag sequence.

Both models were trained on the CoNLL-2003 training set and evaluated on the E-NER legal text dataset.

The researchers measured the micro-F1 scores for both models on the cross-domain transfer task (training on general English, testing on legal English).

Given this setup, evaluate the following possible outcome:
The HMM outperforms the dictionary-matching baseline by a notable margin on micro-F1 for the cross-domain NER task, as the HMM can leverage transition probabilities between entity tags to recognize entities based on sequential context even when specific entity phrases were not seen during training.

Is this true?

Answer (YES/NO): NO